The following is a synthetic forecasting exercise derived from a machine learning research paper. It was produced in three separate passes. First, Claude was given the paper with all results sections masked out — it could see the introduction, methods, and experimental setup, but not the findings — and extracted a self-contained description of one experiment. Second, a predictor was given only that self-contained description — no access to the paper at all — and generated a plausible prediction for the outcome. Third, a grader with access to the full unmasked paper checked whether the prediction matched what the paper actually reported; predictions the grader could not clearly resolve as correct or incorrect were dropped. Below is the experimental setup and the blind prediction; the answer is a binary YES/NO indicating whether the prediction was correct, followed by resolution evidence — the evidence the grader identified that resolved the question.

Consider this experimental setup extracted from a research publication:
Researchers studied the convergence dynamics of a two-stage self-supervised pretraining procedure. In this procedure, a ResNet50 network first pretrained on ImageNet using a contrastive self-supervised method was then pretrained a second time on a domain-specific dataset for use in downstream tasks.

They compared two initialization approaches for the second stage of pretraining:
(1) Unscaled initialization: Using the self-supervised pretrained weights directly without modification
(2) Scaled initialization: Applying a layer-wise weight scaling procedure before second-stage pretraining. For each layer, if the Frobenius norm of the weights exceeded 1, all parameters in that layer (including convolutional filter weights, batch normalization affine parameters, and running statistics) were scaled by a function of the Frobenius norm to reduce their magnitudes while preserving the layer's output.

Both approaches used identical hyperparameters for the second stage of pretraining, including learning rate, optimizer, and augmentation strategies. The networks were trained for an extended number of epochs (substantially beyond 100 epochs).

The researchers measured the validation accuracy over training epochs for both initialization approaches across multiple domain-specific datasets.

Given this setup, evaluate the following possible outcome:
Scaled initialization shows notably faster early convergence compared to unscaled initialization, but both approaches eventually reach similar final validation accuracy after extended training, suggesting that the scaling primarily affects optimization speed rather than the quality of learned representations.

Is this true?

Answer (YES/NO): YES